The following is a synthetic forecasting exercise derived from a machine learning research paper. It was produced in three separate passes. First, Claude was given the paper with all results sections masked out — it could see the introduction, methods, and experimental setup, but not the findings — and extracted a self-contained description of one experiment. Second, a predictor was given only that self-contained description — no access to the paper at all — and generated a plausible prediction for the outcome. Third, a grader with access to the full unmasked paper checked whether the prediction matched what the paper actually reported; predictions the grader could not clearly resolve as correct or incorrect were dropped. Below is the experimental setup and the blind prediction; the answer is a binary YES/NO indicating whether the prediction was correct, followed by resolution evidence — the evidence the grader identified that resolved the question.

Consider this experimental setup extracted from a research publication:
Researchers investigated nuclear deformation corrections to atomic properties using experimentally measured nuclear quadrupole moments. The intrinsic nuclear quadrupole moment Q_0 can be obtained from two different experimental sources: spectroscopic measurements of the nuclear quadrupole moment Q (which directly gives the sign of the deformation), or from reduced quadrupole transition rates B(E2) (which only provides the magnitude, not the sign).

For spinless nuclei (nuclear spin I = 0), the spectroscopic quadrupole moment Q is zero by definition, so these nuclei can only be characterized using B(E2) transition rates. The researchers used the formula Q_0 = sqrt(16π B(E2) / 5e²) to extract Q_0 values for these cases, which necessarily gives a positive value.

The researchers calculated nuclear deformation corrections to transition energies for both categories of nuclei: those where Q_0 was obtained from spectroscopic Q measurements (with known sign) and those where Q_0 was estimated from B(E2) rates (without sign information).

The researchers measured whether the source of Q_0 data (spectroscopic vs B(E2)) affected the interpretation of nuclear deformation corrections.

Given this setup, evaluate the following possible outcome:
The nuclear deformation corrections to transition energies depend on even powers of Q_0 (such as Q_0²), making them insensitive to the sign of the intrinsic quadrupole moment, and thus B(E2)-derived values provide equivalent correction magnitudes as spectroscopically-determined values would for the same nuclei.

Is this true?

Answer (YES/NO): NO